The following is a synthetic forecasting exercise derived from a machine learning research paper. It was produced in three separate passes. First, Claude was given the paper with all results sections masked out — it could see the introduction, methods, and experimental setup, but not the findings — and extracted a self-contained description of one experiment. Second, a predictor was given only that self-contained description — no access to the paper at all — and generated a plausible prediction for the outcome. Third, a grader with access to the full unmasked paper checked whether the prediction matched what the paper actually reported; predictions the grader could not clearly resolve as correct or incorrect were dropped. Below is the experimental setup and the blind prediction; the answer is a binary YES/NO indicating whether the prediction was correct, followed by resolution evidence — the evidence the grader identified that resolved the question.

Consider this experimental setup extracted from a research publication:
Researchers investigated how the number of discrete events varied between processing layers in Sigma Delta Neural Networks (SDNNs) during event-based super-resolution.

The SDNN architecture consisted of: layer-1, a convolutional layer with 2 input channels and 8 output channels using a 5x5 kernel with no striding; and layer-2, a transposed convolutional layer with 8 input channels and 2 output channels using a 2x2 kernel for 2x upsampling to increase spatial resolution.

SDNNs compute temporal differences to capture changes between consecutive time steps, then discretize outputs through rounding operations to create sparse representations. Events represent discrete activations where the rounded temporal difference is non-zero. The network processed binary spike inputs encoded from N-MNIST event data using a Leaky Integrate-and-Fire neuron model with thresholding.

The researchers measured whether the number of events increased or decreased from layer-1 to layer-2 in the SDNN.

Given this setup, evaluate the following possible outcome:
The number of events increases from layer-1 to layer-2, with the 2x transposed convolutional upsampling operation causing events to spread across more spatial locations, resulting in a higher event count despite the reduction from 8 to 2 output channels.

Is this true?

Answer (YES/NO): NO